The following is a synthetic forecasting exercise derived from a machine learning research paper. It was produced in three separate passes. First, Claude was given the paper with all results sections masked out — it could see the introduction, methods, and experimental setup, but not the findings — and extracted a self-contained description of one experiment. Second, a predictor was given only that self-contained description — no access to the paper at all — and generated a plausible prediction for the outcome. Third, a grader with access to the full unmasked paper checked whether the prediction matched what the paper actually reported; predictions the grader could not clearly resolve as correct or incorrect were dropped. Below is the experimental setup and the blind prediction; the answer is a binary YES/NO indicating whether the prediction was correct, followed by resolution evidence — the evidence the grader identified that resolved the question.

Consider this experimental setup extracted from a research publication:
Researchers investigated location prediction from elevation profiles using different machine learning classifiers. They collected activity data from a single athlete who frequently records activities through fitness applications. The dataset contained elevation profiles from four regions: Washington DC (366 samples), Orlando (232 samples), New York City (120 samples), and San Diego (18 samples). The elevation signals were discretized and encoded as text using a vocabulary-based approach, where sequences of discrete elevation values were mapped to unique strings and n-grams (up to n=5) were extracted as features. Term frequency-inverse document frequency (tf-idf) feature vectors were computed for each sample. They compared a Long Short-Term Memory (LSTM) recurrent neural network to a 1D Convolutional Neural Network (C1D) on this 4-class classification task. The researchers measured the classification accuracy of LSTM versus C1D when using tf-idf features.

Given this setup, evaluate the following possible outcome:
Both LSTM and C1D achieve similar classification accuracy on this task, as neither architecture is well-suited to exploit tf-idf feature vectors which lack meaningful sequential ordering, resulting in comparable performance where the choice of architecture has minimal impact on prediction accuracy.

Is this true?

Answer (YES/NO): NO